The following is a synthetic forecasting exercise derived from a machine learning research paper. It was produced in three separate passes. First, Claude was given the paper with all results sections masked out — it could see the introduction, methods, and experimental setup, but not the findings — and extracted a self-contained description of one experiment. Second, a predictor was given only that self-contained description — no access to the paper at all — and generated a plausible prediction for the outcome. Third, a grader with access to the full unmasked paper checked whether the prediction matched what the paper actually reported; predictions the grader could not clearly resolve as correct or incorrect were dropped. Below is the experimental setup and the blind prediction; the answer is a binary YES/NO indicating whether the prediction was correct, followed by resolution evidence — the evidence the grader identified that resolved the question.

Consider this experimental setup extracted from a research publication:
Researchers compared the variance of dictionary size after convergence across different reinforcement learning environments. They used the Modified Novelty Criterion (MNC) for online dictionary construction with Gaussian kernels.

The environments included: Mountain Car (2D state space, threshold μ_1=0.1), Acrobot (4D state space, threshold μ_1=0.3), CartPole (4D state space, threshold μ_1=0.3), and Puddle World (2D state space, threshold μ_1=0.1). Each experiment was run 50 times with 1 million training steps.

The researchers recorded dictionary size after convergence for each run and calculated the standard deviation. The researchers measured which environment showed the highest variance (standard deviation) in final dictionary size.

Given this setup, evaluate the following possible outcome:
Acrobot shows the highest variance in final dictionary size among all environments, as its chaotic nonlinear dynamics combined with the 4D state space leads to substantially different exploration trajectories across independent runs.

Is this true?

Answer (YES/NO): NO